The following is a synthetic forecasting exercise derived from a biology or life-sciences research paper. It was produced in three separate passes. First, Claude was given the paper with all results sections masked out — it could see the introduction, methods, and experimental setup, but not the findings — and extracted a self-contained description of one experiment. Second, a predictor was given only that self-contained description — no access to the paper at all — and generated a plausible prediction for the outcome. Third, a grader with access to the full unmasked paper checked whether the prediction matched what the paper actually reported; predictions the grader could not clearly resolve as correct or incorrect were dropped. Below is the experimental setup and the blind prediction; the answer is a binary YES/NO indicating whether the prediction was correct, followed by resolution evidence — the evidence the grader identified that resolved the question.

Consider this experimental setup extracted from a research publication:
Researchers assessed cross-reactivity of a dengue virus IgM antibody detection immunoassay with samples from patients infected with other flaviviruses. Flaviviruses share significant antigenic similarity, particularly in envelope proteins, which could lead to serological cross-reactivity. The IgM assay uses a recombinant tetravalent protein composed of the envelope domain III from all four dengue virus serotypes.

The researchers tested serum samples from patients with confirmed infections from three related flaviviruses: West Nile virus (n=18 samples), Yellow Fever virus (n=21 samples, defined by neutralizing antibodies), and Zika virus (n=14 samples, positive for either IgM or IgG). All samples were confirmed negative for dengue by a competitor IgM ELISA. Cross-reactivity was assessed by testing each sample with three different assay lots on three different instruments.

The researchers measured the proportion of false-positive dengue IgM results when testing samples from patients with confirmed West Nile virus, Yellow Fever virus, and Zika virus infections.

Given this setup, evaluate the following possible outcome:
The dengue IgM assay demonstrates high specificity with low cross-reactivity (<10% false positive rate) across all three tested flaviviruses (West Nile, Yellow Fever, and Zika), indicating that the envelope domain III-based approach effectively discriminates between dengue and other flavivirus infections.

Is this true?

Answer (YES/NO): YES